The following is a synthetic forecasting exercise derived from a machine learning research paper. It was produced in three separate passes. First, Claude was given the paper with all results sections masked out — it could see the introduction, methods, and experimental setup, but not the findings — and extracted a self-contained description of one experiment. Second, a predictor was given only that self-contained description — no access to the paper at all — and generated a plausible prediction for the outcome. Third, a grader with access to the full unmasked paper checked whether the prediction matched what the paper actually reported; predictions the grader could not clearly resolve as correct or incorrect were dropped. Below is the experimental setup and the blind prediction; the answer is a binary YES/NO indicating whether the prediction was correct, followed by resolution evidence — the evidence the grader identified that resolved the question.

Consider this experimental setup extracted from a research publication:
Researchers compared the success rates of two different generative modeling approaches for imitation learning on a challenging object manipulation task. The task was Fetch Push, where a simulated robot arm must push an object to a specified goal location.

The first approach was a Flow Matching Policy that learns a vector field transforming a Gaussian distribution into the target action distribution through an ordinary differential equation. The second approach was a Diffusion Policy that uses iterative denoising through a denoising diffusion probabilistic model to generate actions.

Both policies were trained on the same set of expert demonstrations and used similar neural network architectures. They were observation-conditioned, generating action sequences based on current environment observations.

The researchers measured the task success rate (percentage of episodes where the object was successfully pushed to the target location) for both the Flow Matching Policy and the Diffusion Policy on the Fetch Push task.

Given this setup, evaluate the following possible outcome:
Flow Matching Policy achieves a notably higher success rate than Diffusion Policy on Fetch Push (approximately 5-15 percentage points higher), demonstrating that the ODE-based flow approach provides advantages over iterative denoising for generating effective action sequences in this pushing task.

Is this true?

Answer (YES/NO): NO